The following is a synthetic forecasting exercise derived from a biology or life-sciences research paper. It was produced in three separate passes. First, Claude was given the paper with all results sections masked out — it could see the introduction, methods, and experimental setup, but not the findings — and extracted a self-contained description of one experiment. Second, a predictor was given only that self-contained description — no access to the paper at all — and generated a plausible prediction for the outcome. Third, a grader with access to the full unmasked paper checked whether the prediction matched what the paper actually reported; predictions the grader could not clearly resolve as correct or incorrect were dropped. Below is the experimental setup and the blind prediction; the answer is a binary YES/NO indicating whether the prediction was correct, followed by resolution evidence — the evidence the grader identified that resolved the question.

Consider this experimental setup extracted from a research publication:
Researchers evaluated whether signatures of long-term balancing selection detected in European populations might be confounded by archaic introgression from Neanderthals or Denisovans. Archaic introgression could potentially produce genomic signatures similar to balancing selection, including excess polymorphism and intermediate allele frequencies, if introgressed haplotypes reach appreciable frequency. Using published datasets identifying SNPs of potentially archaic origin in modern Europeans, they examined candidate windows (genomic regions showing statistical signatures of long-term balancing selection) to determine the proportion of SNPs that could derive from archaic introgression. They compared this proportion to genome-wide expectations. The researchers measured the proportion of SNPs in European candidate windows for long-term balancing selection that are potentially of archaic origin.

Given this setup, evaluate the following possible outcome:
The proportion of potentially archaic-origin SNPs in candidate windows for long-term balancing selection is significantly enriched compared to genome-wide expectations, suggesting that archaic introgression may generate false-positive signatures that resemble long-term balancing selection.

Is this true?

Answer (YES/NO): NO